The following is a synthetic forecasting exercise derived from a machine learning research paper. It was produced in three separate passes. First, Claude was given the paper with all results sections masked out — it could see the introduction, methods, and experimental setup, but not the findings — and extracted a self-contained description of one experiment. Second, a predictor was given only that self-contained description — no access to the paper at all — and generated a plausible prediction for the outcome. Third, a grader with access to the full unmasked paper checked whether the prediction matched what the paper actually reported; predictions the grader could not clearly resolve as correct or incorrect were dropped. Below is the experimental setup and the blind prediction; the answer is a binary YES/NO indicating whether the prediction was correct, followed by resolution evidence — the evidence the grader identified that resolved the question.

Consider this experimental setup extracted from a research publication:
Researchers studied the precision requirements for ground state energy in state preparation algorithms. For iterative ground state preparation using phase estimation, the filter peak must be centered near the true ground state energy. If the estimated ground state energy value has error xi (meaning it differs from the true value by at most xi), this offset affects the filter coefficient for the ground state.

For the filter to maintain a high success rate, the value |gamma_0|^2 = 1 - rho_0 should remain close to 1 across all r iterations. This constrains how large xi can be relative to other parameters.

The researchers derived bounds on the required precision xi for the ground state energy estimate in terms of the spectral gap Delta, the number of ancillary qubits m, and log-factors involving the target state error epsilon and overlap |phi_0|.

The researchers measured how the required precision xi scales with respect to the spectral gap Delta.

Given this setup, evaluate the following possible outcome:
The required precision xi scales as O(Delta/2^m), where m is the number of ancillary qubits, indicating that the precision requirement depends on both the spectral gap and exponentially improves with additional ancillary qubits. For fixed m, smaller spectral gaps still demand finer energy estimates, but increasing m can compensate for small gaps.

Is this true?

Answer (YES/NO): NO